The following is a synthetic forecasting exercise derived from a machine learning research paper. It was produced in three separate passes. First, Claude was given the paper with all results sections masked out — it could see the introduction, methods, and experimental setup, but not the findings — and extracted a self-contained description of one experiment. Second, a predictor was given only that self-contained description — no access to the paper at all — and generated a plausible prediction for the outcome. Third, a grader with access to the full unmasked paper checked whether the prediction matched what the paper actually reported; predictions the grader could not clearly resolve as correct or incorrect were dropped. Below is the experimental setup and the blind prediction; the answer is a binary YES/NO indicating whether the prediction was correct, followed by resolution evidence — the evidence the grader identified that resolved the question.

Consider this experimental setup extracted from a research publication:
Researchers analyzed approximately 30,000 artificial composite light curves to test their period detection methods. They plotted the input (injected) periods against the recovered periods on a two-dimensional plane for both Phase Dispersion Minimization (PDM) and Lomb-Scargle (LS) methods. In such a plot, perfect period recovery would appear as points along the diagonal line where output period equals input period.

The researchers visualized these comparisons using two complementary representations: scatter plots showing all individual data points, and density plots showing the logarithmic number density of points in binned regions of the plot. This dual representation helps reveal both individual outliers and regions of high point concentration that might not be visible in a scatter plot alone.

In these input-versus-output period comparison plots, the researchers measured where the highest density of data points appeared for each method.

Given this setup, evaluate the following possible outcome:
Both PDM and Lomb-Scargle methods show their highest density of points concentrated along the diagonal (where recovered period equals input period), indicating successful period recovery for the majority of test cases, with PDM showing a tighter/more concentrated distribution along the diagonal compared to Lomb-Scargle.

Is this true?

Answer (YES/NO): NO